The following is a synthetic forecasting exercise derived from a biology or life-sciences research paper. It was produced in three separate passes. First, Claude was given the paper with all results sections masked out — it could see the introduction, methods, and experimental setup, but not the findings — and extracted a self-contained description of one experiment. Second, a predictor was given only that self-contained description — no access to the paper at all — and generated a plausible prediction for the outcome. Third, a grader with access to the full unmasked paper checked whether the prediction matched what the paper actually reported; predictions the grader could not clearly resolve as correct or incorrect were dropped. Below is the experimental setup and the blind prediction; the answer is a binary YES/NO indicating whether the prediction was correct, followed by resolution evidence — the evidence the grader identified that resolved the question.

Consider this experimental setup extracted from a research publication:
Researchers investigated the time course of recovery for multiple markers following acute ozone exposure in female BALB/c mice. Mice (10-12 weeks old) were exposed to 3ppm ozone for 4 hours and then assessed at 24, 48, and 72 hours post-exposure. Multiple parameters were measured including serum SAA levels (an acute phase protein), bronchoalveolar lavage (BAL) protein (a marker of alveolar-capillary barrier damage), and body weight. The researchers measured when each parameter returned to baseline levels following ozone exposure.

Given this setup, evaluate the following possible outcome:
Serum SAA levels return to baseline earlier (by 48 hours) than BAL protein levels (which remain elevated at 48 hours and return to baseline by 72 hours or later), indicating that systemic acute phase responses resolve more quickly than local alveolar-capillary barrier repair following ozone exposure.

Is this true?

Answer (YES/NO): NO